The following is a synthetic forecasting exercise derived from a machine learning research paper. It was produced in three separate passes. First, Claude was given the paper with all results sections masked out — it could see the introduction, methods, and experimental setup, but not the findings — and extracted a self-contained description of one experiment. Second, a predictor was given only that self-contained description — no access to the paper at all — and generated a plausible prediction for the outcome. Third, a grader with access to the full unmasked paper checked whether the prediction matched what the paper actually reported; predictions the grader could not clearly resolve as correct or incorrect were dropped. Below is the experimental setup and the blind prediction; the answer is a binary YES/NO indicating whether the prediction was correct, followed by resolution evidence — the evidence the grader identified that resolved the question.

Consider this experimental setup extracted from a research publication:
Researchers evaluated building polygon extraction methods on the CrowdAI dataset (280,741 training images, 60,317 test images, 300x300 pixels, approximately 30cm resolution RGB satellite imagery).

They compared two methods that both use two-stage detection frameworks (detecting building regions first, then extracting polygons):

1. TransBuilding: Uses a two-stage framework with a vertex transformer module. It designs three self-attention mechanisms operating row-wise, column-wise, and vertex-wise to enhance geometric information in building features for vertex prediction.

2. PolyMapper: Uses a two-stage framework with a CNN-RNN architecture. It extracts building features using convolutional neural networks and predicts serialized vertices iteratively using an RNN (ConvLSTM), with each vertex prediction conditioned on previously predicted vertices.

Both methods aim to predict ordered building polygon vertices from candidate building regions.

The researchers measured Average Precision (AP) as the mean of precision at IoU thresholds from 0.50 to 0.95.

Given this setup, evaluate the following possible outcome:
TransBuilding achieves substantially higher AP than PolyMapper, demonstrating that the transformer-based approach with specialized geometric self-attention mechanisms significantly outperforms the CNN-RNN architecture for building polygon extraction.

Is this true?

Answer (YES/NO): NO